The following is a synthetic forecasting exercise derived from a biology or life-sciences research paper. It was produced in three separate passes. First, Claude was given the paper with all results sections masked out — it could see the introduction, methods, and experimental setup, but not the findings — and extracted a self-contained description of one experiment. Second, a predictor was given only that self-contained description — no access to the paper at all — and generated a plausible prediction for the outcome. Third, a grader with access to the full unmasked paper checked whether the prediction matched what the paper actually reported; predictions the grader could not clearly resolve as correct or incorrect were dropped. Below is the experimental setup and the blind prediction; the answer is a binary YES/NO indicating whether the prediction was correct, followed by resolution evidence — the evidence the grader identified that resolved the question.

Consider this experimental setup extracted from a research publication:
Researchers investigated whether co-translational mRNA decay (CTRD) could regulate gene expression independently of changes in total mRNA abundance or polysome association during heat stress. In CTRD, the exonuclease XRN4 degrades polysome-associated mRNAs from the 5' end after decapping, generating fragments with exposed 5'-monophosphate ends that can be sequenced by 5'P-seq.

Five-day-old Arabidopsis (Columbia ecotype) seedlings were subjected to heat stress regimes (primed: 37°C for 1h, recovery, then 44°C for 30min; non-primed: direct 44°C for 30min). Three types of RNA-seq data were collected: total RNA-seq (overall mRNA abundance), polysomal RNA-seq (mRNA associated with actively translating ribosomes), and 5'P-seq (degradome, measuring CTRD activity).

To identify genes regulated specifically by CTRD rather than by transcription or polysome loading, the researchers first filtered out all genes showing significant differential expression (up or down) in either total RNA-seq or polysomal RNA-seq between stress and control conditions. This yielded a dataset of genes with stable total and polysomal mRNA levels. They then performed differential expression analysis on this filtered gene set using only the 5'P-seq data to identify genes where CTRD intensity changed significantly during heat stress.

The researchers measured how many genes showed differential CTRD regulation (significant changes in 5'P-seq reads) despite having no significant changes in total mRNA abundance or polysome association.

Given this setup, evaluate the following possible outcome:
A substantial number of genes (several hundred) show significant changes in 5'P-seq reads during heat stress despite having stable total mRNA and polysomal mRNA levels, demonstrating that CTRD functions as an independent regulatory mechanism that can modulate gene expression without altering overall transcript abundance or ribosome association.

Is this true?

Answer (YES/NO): YES